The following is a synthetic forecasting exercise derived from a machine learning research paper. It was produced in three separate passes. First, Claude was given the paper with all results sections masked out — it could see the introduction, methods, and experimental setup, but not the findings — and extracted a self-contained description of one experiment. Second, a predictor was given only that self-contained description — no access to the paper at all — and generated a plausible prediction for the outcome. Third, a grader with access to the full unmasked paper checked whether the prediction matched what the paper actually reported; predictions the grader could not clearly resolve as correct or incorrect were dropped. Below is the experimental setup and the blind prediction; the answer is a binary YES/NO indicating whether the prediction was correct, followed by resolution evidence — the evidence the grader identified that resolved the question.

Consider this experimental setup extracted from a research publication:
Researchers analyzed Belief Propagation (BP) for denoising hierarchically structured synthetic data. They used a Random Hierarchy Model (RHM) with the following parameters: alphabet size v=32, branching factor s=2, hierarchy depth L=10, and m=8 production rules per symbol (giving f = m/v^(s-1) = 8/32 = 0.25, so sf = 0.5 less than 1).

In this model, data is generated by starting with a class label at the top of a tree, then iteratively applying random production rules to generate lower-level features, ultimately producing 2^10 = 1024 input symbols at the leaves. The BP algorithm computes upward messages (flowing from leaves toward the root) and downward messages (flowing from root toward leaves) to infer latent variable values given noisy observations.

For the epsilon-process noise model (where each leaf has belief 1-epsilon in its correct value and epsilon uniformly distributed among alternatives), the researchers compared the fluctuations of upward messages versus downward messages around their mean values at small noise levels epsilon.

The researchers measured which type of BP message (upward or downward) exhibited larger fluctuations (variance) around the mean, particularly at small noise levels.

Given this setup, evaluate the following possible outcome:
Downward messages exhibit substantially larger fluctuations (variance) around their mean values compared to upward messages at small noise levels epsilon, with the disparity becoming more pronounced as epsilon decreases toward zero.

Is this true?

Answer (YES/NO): YES